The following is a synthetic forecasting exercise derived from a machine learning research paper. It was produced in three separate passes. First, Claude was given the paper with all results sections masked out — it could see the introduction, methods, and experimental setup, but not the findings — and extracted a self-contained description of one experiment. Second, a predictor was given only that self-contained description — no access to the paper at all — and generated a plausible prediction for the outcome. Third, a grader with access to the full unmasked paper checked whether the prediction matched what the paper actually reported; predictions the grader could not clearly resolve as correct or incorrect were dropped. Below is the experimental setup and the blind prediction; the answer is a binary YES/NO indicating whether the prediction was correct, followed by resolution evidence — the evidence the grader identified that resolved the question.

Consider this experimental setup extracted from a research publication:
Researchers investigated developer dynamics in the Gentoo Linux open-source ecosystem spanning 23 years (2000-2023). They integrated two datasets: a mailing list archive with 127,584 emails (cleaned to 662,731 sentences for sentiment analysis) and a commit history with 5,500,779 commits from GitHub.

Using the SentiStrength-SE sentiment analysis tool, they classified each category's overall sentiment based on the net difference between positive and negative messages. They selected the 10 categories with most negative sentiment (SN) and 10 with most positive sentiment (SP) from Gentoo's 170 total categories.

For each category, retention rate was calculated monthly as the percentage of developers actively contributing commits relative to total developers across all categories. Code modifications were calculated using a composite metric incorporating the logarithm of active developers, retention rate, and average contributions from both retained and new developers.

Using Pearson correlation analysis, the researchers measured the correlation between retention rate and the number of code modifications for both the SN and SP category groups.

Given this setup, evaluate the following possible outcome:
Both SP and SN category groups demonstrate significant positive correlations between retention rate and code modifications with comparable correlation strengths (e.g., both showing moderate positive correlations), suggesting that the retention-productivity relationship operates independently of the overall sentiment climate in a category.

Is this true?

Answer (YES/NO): NO